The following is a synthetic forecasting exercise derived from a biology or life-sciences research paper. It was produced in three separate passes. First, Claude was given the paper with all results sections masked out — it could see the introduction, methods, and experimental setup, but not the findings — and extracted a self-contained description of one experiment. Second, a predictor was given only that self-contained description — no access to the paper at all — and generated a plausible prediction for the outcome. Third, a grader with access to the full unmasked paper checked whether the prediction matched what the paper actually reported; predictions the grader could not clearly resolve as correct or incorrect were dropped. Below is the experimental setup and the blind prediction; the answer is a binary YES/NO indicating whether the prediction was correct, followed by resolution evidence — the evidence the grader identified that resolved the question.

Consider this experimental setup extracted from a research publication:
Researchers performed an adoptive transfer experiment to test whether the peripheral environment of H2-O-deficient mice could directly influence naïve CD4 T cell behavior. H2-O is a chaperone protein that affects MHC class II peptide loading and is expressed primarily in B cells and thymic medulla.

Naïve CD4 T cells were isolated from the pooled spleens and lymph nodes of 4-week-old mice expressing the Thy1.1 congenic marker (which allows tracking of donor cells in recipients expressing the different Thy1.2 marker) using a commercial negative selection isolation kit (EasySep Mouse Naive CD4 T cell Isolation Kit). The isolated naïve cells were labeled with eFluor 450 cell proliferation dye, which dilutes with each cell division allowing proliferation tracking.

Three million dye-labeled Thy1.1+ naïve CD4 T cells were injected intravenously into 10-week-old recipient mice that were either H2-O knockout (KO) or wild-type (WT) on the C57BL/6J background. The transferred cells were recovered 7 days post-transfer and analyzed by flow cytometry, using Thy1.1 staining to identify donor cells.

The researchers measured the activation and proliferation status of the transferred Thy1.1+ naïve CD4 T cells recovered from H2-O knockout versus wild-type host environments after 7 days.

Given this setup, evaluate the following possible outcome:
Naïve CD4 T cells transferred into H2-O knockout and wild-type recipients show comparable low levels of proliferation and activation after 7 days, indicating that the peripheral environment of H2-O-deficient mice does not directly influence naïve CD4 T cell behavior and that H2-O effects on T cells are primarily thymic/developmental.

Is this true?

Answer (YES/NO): NO